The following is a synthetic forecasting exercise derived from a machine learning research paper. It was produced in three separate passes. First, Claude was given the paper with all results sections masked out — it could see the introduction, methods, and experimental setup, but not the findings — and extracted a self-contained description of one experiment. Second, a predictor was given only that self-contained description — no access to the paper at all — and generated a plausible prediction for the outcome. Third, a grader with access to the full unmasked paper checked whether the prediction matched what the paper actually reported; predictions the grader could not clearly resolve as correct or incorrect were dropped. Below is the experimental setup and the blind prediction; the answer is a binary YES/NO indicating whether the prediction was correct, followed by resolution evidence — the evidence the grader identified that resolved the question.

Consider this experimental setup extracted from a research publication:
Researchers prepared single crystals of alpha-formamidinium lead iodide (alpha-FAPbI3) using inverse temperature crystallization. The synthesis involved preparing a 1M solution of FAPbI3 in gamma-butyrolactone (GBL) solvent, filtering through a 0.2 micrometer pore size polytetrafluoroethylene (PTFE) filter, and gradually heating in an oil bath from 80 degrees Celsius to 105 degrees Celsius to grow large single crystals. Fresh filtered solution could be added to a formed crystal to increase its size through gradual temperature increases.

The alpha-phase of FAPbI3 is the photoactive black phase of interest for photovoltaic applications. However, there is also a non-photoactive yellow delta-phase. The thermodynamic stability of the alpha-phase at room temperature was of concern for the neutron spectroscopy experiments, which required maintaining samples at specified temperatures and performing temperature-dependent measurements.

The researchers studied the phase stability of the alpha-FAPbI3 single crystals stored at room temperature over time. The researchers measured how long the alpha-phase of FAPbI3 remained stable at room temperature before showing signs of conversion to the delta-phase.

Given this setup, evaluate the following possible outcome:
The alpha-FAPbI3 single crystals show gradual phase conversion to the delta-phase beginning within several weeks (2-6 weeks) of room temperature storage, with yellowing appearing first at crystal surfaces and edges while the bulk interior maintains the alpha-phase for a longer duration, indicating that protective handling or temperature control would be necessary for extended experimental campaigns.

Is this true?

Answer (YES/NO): NO